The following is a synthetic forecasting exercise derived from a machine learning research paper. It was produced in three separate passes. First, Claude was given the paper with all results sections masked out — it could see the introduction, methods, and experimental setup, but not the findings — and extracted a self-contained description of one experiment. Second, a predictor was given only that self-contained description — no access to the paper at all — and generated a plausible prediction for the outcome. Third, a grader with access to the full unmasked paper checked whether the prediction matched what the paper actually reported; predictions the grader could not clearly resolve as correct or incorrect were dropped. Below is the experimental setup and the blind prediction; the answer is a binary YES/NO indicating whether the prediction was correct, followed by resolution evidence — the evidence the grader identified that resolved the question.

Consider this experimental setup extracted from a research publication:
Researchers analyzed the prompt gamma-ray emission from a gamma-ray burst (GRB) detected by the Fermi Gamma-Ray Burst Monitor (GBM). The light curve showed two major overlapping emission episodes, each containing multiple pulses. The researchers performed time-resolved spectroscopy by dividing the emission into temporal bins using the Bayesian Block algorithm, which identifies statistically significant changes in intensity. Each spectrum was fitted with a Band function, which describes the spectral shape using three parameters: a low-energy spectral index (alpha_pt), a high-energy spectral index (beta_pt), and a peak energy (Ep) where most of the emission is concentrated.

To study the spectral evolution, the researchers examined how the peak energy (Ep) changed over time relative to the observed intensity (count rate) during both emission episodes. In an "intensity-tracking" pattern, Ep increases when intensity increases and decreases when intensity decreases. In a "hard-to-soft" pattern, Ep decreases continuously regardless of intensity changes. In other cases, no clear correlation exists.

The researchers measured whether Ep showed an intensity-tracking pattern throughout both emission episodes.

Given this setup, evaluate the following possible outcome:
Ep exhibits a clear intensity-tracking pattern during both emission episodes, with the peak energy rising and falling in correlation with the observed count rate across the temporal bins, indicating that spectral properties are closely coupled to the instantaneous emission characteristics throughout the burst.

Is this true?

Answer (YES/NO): YES